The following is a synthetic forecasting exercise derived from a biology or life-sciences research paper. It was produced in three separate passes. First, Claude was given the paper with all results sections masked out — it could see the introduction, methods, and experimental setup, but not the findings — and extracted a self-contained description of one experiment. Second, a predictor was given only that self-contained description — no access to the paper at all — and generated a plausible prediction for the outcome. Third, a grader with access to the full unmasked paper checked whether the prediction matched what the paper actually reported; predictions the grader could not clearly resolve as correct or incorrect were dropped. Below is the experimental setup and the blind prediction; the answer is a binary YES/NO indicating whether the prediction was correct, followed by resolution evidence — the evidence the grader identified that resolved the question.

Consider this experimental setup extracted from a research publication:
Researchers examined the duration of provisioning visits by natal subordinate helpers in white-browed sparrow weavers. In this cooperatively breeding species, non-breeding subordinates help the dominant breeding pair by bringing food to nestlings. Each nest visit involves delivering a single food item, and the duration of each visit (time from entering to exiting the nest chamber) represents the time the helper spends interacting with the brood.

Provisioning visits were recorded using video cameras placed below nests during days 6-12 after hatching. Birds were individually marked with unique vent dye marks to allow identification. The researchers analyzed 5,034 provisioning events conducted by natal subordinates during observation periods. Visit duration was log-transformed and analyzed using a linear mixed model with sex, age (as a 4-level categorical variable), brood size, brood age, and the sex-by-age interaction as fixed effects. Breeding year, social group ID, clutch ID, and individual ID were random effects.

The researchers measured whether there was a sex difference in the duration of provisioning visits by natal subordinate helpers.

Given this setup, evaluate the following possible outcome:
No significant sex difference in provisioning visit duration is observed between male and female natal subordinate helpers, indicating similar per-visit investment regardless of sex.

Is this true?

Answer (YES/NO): NO